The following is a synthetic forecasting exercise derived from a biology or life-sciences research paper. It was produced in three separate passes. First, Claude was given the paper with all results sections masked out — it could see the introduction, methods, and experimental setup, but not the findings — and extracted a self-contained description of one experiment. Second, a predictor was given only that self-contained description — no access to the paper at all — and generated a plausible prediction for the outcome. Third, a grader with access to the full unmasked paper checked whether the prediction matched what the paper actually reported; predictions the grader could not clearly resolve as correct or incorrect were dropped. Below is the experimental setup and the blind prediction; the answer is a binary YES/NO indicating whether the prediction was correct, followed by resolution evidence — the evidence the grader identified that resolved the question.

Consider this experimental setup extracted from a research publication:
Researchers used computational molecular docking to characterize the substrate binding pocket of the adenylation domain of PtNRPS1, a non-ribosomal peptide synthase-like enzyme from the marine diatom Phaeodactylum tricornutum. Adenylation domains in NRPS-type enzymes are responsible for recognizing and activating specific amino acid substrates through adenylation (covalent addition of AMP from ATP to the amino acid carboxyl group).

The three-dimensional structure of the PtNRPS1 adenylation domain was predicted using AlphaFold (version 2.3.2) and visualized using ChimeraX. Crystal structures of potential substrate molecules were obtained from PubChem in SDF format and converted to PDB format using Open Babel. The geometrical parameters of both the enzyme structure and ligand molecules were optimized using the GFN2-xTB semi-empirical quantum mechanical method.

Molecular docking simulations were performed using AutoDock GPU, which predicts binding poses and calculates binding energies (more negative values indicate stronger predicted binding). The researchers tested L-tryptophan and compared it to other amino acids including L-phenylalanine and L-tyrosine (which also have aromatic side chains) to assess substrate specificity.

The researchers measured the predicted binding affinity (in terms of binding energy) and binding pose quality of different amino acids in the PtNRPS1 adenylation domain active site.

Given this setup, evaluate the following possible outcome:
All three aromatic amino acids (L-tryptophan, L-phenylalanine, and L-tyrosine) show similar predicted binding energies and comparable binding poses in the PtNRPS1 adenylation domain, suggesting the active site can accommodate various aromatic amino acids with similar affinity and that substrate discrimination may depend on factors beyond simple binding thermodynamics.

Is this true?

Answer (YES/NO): YES